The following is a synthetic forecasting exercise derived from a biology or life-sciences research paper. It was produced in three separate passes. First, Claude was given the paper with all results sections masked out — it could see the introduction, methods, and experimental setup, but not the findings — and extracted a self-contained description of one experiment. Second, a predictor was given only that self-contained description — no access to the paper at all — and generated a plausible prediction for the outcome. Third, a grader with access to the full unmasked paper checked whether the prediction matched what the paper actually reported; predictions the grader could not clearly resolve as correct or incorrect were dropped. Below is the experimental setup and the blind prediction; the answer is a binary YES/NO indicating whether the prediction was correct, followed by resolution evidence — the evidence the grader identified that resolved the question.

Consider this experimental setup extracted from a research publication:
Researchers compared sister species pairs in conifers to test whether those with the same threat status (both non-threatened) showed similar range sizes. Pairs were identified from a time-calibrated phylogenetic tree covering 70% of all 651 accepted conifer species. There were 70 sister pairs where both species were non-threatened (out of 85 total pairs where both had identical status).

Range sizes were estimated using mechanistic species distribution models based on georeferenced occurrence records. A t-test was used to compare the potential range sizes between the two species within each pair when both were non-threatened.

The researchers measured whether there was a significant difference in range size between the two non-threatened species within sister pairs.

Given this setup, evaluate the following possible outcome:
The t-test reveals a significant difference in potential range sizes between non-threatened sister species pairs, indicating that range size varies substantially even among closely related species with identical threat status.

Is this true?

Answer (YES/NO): NO